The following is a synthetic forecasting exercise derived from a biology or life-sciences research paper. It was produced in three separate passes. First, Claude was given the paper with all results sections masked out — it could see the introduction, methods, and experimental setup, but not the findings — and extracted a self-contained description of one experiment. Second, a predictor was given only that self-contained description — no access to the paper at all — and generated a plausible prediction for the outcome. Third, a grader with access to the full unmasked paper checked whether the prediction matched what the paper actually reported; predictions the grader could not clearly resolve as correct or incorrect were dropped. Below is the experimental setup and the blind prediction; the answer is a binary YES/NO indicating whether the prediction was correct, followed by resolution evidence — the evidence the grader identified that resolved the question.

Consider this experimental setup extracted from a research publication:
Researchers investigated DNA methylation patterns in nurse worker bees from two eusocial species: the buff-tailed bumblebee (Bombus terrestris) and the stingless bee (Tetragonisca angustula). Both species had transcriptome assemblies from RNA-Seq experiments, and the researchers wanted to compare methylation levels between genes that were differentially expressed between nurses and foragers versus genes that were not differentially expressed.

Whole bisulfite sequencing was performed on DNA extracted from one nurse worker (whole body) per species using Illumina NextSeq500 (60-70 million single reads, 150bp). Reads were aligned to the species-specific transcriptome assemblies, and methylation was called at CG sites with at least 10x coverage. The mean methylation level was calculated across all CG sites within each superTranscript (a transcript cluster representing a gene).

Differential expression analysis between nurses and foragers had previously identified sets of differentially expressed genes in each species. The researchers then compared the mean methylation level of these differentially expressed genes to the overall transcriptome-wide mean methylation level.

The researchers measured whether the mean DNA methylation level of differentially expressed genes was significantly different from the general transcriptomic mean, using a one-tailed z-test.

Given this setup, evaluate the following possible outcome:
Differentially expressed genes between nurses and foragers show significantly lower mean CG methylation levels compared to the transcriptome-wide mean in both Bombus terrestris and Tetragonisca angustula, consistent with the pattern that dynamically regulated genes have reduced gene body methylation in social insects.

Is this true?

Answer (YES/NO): NO